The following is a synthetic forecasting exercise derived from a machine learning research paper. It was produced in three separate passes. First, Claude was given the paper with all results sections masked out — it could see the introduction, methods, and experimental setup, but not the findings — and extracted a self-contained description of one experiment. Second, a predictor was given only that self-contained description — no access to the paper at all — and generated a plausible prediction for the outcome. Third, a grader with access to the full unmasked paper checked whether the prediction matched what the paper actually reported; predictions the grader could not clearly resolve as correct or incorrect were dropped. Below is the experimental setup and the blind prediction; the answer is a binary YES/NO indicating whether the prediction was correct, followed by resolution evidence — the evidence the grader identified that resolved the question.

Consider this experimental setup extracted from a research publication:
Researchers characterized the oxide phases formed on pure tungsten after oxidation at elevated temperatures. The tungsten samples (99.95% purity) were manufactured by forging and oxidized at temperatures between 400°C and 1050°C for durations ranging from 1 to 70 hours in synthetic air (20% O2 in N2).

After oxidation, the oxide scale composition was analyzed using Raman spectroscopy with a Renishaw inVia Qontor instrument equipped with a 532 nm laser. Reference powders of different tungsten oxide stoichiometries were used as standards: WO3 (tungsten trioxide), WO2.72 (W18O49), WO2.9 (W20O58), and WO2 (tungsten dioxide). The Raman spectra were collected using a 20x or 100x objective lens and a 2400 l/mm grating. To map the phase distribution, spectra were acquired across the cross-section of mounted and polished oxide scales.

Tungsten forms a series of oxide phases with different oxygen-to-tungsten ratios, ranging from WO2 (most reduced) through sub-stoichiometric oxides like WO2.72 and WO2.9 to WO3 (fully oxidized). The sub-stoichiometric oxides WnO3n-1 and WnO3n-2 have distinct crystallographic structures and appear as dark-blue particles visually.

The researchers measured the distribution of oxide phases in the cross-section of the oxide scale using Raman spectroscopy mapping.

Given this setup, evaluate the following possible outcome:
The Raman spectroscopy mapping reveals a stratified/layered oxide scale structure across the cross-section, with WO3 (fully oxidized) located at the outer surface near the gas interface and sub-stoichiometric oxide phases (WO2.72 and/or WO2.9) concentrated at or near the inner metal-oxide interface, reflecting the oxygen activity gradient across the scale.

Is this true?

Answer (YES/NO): NO